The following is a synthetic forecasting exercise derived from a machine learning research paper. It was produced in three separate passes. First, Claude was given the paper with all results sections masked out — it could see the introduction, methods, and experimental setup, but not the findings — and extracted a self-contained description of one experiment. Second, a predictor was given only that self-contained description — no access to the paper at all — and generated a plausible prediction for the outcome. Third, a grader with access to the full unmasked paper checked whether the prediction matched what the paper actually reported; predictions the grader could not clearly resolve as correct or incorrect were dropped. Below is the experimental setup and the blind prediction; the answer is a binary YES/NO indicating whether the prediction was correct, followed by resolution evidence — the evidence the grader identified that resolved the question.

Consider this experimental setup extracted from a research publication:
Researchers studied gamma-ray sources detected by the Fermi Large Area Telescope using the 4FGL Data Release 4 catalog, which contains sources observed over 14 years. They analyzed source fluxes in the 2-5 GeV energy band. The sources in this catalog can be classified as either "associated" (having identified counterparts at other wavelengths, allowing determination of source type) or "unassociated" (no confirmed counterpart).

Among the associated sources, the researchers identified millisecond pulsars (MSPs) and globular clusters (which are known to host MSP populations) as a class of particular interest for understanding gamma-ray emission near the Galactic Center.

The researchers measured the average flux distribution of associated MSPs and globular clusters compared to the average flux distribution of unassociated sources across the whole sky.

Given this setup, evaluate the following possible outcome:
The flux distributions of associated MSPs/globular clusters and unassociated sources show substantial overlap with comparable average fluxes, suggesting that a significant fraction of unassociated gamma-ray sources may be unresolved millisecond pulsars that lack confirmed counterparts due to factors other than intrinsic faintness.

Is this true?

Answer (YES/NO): NO